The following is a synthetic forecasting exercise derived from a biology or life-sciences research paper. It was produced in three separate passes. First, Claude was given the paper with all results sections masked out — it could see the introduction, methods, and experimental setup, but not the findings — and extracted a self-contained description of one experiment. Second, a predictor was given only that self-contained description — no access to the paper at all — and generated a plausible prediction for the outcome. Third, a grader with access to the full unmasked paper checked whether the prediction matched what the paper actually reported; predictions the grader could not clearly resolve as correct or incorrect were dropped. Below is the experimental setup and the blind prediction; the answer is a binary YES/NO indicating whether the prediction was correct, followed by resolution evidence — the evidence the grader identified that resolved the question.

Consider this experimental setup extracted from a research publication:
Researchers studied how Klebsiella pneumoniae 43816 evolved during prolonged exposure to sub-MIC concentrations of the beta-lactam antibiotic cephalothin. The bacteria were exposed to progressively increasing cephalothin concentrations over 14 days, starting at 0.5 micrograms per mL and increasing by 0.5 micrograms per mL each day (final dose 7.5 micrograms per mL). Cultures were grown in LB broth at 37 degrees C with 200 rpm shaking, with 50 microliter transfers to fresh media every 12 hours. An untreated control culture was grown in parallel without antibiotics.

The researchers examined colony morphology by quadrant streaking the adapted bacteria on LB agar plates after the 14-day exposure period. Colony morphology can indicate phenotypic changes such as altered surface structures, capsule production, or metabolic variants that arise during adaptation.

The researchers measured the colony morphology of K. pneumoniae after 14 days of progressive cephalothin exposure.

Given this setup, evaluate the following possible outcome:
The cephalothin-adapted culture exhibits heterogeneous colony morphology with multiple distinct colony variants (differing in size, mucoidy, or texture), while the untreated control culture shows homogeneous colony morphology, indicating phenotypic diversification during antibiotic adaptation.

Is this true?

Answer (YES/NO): YES